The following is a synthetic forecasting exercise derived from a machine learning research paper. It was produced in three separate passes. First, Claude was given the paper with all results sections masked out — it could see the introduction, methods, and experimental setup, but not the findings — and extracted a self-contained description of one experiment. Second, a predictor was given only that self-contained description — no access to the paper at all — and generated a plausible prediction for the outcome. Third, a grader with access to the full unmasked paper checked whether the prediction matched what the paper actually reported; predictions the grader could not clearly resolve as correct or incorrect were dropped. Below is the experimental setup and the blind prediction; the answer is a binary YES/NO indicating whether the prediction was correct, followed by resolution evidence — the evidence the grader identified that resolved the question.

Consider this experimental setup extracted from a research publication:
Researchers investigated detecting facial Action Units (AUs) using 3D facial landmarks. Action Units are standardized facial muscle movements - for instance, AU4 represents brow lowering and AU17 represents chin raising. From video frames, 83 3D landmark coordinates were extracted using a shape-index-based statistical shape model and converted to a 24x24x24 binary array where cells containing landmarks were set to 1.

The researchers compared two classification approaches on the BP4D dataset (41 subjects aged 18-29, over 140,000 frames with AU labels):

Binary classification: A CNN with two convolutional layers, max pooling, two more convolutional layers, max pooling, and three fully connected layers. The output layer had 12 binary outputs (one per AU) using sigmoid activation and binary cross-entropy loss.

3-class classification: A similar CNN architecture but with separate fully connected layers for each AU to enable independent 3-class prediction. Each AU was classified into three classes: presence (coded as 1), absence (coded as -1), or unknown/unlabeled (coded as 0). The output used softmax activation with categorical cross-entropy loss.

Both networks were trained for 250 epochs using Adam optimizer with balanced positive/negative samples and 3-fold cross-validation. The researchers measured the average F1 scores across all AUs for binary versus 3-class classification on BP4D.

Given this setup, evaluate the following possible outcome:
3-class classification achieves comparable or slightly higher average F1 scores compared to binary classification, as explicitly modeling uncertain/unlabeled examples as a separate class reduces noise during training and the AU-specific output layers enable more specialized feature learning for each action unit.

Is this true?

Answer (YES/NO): YES